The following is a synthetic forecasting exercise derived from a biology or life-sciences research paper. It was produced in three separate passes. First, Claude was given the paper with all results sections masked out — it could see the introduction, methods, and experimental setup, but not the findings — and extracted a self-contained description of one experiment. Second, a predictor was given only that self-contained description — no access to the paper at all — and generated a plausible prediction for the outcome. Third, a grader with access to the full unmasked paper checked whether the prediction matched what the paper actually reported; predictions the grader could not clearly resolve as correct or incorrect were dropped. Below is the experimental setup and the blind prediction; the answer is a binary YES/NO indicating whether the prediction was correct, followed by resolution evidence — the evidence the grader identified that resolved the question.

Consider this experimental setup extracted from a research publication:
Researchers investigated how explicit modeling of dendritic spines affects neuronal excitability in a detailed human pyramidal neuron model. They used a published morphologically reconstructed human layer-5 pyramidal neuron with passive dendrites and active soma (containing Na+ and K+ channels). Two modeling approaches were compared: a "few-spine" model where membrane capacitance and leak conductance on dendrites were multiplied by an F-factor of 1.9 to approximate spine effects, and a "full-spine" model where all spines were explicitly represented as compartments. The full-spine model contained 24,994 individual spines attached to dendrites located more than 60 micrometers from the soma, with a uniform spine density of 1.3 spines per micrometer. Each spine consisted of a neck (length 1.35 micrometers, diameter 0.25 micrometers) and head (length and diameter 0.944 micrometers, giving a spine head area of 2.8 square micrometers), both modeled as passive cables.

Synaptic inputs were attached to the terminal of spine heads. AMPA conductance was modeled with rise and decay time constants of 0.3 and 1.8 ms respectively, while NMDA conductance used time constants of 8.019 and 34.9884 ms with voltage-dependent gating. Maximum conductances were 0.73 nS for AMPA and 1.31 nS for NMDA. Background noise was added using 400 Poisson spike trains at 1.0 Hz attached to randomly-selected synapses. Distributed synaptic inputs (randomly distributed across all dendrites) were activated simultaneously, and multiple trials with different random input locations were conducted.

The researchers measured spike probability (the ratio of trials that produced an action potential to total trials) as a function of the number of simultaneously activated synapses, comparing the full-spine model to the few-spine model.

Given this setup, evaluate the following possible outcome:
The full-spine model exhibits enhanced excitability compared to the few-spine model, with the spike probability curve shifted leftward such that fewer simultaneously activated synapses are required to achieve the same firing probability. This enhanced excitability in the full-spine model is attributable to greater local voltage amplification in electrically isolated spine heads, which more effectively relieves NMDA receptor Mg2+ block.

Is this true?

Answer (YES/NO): NO